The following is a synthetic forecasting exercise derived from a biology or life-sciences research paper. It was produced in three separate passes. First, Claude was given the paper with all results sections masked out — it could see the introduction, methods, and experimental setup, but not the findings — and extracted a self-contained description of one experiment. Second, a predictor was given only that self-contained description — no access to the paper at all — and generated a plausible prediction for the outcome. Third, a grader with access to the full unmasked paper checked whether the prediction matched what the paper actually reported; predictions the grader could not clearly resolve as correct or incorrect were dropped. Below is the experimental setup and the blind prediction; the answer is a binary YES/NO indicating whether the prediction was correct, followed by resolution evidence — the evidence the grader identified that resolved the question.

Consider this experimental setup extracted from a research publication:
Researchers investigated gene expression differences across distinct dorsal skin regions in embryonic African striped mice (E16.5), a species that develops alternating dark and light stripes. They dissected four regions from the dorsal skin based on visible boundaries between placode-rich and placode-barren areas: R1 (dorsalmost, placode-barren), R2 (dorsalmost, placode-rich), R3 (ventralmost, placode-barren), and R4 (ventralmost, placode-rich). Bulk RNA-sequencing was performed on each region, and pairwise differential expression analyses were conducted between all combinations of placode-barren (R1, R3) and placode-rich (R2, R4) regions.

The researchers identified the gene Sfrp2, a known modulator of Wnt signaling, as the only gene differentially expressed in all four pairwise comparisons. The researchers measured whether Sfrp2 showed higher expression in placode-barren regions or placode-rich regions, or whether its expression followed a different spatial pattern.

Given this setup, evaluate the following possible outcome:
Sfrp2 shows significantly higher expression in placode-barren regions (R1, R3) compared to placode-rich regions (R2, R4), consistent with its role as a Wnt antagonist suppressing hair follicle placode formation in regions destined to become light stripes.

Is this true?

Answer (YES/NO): NO